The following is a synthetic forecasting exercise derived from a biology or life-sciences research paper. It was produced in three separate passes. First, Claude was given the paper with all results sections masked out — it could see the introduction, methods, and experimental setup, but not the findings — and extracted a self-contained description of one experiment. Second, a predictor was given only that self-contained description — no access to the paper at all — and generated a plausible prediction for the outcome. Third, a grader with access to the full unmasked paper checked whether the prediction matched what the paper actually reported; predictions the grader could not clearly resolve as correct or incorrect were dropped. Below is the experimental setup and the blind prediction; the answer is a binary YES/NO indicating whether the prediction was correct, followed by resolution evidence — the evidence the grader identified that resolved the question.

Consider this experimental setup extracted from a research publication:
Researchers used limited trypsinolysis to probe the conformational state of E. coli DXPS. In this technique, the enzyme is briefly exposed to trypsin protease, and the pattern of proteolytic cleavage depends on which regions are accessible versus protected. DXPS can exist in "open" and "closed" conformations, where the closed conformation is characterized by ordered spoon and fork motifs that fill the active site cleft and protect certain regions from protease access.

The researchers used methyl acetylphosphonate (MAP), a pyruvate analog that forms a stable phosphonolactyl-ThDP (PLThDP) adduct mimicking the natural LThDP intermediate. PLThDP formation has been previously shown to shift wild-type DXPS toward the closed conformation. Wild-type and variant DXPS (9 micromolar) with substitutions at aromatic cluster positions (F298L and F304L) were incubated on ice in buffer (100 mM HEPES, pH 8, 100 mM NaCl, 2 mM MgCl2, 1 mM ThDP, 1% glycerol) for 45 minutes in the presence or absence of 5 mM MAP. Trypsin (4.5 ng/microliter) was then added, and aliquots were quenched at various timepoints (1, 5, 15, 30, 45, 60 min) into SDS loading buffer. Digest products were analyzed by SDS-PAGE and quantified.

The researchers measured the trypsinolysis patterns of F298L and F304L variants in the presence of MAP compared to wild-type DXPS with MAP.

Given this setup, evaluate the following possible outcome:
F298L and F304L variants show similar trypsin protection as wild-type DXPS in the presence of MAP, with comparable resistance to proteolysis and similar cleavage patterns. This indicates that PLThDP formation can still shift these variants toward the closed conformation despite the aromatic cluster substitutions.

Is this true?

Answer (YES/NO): NO